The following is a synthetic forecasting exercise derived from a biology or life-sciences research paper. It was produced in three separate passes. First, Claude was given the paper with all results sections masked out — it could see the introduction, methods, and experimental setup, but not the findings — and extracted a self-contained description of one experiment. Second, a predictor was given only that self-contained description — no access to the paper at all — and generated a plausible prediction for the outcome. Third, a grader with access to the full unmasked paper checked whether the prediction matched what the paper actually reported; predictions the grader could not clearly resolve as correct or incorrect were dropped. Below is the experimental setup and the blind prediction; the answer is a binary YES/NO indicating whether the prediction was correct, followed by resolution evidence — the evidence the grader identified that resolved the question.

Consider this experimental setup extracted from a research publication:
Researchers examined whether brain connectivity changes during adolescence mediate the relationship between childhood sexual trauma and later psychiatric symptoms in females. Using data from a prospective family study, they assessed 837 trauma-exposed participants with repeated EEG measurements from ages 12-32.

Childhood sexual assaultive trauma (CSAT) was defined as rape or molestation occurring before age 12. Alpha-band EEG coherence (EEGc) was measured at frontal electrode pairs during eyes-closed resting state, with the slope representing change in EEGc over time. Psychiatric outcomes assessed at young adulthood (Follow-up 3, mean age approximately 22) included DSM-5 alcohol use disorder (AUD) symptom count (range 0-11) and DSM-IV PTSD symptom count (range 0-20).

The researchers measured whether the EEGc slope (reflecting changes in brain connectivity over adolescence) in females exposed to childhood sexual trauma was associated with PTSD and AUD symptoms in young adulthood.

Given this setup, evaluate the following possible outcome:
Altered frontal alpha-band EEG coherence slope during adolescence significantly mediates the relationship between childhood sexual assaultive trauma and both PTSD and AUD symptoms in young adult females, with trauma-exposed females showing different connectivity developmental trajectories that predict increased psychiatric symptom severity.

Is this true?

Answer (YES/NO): NO